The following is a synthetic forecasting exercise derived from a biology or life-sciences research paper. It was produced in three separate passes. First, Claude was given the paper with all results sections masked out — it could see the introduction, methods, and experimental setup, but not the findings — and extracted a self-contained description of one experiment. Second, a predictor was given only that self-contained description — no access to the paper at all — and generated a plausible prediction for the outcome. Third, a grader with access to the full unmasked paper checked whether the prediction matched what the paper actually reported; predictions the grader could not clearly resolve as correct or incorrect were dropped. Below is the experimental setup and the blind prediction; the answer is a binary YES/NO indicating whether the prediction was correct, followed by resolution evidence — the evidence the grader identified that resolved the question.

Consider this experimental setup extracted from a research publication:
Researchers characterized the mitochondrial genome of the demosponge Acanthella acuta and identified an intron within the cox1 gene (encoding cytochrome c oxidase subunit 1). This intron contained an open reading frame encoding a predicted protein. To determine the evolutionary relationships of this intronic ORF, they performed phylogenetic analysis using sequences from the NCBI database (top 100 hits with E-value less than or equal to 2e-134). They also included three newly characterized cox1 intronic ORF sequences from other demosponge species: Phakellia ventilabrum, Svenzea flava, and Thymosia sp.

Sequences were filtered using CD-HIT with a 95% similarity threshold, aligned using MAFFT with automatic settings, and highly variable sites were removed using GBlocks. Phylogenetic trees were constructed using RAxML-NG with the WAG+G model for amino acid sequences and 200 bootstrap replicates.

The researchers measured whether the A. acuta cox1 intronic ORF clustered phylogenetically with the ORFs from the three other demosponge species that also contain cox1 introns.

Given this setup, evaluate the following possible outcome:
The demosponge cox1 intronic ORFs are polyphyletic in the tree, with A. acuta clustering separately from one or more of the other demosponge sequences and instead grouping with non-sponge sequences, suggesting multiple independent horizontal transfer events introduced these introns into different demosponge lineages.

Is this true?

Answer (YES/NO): NO